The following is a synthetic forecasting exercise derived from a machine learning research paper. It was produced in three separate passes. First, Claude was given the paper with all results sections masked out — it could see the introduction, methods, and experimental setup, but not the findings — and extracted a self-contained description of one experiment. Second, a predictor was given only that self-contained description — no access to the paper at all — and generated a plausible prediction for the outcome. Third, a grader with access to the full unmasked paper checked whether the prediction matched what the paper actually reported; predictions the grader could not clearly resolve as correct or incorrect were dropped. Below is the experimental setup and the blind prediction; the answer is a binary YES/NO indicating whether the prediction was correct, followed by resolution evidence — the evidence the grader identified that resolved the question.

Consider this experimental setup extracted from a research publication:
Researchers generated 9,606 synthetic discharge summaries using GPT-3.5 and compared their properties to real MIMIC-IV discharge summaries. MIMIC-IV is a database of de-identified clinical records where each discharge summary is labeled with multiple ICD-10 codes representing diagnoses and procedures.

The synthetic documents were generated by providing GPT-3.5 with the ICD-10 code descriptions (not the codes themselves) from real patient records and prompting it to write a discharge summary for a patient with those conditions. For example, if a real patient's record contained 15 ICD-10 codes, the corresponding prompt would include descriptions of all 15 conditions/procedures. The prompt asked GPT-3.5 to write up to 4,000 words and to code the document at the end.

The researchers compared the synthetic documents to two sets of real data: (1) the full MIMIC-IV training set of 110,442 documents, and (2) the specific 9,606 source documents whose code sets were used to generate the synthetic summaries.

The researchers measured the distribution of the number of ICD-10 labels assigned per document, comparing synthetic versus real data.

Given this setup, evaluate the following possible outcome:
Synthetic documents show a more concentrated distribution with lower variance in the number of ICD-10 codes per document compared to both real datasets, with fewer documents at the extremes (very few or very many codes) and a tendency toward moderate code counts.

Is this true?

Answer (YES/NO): NO